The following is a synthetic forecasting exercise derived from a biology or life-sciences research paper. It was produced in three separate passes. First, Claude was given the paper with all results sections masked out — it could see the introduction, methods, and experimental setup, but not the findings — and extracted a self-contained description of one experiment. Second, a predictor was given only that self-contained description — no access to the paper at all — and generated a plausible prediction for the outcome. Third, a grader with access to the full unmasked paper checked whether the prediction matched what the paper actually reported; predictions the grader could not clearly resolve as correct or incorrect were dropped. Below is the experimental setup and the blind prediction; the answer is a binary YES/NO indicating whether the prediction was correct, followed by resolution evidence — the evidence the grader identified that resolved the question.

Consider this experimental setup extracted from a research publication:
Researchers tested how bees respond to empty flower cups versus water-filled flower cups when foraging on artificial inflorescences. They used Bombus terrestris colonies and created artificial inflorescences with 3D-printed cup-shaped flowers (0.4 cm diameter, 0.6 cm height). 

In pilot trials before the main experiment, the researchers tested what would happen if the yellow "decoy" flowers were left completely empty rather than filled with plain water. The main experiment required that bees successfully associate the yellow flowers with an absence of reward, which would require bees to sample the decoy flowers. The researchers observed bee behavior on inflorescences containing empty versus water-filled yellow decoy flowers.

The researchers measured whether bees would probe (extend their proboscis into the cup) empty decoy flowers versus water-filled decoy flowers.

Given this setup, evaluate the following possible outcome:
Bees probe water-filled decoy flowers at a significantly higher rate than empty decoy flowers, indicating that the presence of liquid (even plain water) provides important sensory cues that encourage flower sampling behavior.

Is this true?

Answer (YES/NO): YES